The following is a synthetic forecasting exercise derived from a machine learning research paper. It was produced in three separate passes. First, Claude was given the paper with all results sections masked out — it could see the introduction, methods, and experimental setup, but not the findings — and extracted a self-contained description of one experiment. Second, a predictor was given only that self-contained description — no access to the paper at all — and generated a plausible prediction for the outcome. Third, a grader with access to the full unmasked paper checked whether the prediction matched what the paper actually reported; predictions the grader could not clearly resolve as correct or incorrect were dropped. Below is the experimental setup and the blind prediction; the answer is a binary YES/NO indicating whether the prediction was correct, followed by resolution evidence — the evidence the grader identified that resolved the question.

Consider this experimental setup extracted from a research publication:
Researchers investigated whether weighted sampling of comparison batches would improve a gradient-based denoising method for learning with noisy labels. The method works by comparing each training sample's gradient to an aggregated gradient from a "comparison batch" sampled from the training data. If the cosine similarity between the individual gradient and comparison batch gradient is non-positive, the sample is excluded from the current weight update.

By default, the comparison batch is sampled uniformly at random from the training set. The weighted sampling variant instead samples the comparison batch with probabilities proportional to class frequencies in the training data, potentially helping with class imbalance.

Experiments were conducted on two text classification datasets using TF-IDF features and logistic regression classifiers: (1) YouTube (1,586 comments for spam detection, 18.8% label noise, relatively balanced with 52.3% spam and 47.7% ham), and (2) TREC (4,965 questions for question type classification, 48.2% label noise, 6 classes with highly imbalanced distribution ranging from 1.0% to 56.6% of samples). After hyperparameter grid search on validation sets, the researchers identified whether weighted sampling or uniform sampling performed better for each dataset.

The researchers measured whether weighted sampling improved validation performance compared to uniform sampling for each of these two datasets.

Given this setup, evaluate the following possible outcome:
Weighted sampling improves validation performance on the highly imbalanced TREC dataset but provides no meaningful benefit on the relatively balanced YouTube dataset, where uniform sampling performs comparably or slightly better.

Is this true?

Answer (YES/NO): YES